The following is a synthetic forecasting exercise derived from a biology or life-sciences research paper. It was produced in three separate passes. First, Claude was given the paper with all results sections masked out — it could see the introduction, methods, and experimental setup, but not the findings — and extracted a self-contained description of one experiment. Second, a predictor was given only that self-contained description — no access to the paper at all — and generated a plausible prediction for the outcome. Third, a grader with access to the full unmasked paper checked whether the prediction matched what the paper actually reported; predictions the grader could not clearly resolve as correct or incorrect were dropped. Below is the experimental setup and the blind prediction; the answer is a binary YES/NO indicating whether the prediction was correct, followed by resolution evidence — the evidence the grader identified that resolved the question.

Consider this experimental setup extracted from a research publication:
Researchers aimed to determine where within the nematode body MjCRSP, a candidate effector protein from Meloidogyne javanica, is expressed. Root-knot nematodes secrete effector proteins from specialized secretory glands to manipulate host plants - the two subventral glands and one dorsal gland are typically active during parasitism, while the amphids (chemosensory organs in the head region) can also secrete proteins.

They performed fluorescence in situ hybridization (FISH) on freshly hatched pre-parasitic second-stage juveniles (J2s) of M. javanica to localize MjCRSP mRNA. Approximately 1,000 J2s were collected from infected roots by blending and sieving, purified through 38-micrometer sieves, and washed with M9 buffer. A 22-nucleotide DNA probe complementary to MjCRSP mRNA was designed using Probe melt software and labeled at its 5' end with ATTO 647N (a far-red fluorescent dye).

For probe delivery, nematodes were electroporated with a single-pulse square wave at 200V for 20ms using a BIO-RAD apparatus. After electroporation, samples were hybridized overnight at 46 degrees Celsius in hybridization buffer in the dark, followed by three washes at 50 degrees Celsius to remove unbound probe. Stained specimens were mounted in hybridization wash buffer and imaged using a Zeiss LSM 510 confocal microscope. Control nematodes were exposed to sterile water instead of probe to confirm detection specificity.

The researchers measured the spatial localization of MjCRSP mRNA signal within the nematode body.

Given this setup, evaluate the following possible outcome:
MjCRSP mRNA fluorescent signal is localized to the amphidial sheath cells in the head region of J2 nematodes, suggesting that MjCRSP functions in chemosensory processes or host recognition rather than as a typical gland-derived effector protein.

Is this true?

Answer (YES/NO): NO